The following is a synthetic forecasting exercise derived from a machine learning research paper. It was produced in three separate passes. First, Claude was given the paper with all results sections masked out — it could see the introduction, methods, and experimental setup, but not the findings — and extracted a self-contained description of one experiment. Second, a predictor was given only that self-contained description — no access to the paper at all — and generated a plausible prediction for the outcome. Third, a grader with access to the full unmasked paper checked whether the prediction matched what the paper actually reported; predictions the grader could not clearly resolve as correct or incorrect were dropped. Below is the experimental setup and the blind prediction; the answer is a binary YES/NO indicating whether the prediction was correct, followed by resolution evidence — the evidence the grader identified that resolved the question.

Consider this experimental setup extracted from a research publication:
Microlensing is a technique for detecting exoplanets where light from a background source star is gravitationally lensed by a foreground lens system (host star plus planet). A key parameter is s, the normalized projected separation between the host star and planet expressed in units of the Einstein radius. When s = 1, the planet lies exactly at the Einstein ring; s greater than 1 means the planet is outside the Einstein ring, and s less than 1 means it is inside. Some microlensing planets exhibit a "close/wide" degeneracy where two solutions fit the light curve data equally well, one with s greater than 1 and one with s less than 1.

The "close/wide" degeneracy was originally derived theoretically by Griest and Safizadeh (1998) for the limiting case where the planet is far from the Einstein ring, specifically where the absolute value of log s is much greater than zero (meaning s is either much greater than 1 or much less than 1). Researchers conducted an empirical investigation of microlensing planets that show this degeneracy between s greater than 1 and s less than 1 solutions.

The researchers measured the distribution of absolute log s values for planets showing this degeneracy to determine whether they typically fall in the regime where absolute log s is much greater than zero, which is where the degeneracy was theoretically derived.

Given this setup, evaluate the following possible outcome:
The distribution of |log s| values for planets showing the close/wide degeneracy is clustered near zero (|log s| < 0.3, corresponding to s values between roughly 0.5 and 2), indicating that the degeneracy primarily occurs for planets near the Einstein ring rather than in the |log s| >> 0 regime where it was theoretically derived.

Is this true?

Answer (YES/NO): YES